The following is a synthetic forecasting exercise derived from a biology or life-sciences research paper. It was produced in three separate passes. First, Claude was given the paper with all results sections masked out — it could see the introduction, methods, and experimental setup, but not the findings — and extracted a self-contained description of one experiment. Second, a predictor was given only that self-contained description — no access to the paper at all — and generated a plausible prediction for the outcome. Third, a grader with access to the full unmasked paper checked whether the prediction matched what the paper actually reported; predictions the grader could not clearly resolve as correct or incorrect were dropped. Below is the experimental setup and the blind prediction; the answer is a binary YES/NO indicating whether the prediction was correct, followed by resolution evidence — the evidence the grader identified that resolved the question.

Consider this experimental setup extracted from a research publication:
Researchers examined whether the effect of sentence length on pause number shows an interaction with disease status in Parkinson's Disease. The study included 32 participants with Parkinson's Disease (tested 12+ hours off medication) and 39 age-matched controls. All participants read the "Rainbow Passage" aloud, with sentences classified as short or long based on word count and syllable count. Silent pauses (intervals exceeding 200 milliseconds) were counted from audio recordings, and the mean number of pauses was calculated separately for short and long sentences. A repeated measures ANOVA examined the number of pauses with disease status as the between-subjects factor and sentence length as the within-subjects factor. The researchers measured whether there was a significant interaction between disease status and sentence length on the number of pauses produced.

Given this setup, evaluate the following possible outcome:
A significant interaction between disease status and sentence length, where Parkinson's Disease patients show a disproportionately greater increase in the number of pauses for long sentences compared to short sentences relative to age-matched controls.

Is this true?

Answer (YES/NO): NO